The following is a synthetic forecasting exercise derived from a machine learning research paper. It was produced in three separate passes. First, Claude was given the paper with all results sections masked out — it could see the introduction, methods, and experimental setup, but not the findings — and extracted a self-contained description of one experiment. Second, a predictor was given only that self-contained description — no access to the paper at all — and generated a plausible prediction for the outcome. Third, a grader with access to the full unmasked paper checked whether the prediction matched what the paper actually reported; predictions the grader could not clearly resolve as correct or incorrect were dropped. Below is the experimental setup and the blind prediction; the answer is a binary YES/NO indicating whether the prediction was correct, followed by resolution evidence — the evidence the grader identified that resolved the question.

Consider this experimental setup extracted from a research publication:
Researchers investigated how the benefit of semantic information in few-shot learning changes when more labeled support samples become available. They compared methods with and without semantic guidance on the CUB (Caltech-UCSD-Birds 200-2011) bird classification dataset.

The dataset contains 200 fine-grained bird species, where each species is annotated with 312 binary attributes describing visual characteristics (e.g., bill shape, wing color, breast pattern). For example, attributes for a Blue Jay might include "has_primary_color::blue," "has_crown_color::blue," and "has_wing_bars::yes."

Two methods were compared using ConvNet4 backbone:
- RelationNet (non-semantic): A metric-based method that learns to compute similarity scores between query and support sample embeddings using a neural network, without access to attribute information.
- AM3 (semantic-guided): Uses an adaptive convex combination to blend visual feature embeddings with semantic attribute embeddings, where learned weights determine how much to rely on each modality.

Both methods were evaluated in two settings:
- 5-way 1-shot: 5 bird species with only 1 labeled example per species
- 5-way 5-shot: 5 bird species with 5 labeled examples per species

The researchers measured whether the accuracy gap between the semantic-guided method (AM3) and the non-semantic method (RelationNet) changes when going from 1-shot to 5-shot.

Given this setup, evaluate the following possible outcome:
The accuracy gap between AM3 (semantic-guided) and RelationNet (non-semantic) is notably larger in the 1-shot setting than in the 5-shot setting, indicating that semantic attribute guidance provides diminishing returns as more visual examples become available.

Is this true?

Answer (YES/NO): YES